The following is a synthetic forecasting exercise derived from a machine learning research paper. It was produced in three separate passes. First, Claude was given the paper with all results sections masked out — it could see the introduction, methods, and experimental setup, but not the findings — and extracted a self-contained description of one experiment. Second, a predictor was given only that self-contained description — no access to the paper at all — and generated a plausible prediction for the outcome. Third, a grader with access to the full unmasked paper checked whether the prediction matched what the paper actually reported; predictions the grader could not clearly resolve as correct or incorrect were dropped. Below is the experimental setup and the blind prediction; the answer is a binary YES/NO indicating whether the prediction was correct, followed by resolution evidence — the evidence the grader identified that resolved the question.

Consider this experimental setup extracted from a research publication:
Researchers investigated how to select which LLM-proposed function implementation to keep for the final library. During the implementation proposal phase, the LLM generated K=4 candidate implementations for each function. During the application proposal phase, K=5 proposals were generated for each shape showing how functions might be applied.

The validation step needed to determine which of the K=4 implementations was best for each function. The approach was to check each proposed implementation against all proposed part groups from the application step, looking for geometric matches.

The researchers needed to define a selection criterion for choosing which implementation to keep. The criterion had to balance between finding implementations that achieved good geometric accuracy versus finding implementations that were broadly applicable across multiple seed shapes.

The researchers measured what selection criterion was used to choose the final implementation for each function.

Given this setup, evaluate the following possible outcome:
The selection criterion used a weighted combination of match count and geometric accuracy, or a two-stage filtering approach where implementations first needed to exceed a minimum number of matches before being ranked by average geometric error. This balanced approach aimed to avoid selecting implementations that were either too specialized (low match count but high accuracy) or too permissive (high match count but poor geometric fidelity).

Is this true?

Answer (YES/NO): NO